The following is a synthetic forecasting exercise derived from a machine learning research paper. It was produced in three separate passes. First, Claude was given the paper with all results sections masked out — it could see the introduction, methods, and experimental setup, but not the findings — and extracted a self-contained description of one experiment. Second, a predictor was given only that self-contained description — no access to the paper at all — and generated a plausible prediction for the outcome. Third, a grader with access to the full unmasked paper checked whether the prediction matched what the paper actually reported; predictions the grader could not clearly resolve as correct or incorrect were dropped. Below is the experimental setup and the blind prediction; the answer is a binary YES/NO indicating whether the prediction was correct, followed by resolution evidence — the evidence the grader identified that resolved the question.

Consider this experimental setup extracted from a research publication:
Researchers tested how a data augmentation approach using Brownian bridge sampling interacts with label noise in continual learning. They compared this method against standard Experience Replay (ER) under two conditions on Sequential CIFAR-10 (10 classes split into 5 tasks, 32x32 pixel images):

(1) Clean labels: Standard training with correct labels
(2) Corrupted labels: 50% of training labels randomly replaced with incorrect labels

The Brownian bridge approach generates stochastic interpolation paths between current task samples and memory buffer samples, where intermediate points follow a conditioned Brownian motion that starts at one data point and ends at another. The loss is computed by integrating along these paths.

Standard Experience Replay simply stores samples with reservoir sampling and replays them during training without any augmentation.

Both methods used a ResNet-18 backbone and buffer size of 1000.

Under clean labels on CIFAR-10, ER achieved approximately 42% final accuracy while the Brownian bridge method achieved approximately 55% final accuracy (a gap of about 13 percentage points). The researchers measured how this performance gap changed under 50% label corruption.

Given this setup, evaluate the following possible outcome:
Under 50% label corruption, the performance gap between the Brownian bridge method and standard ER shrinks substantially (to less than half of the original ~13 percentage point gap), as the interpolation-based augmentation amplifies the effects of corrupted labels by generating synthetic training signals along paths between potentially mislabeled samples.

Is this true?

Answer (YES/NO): YES